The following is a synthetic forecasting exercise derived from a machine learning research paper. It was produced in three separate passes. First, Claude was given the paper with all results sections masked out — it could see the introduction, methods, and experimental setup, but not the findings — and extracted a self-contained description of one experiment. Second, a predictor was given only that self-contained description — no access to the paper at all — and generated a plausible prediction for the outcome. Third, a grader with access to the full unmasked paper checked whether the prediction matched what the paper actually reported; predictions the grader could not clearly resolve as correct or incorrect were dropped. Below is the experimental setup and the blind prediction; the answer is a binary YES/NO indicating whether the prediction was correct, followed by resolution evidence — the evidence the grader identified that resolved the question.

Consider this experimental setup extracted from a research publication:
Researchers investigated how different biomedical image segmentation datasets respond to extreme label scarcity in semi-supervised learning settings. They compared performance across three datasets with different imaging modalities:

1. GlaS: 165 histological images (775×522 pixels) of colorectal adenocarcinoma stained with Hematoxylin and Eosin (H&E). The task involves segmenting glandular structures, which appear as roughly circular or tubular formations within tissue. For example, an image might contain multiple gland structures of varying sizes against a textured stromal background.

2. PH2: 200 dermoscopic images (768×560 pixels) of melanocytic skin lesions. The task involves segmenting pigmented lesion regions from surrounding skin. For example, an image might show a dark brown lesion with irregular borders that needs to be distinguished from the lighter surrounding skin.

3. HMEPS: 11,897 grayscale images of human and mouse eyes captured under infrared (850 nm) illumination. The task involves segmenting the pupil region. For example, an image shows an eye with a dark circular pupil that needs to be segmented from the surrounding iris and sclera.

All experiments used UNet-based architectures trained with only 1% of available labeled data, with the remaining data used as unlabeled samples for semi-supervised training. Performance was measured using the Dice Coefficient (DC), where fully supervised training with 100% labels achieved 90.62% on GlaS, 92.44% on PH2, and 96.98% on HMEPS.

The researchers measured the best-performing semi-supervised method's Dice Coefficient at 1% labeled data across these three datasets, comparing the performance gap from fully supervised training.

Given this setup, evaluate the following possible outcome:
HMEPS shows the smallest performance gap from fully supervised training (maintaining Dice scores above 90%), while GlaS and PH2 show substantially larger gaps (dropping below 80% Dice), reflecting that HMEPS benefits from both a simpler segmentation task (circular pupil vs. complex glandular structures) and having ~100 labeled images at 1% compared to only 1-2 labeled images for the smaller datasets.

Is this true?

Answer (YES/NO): YES